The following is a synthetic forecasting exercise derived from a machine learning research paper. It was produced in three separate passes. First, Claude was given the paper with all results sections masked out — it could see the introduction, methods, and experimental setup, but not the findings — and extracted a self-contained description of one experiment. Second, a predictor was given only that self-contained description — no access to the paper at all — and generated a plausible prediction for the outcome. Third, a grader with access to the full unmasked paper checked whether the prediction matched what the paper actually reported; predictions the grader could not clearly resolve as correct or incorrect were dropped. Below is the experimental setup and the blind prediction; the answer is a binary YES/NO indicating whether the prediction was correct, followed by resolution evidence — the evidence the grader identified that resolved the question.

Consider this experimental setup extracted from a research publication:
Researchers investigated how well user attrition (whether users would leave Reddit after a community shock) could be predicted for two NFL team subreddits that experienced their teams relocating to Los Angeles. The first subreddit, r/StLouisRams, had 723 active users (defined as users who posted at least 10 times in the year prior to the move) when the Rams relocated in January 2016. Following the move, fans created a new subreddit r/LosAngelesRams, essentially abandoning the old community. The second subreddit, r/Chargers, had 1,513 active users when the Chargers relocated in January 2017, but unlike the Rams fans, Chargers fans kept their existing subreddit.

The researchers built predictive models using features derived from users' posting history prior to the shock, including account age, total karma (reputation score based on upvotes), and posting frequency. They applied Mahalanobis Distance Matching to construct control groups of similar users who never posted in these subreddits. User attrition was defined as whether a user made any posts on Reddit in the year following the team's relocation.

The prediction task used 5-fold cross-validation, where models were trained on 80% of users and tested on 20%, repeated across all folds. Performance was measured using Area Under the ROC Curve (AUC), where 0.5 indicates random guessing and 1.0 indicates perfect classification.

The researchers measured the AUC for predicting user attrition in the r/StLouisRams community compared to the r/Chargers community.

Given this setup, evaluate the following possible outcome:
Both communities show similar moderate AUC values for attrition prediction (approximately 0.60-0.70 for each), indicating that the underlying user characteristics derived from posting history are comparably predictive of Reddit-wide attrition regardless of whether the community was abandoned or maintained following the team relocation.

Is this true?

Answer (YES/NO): NO